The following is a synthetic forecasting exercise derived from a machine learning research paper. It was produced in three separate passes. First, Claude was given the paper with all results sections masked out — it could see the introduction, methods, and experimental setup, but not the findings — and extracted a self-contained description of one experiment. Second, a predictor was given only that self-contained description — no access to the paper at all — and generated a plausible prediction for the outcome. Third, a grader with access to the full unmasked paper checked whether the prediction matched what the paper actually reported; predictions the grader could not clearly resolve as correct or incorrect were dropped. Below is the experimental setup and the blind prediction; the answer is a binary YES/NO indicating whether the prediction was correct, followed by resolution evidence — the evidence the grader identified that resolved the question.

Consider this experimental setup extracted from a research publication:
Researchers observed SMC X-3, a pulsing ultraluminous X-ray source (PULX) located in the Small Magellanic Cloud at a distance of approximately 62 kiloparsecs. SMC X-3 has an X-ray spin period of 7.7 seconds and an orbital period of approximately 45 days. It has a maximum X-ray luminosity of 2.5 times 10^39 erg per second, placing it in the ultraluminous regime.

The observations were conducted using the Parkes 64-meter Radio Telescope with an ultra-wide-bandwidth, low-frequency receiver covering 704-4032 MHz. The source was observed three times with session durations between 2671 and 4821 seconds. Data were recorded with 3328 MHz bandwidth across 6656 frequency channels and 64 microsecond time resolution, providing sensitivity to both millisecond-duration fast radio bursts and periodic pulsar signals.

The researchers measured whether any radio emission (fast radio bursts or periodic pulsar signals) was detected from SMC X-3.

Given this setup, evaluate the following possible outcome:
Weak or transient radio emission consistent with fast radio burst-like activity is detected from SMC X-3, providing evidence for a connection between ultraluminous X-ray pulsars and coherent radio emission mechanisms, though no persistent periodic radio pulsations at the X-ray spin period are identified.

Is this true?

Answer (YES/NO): NO